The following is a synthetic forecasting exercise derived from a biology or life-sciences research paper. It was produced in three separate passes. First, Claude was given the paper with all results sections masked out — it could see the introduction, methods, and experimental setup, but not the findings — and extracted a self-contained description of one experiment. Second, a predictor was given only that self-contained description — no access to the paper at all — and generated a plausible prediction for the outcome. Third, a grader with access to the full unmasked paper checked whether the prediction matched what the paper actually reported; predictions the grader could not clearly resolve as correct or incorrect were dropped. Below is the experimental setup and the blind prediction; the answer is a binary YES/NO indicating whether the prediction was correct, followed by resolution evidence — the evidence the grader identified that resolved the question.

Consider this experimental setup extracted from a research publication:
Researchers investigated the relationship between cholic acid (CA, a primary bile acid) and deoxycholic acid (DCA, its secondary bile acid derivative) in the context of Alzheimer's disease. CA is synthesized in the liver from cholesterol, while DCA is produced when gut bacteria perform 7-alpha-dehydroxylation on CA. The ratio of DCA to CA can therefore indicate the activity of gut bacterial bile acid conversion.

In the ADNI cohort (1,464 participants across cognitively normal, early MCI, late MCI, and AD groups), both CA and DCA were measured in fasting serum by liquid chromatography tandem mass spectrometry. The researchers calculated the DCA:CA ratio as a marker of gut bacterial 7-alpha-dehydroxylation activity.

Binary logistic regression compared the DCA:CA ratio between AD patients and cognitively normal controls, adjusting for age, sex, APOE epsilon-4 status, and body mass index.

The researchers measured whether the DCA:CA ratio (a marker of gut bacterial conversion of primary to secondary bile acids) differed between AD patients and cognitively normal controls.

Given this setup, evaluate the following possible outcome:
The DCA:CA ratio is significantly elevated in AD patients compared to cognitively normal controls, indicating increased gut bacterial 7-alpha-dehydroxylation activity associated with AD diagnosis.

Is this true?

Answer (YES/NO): YES